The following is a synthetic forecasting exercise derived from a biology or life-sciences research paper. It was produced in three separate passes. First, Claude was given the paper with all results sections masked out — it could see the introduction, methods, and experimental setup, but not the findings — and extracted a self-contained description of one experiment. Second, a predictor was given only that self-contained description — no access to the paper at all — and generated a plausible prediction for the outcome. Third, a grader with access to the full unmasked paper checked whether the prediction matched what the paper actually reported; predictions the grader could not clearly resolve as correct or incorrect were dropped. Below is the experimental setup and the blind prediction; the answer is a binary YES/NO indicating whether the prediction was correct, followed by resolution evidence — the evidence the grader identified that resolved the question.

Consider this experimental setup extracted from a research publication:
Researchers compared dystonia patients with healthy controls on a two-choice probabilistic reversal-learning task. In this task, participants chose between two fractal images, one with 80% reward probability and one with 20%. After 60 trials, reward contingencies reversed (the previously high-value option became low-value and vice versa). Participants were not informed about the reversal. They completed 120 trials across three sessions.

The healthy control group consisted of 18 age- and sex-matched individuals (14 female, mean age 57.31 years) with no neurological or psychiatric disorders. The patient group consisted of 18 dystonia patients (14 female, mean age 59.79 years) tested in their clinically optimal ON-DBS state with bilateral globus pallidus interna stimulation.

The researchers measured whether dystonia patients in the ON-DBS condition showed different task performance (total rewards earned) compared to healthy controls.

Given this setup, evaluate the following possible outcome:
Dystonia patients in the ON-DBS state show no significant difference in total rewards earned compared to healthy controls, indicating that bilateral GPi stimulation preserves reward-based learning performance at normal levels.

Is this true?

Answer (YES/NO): YES